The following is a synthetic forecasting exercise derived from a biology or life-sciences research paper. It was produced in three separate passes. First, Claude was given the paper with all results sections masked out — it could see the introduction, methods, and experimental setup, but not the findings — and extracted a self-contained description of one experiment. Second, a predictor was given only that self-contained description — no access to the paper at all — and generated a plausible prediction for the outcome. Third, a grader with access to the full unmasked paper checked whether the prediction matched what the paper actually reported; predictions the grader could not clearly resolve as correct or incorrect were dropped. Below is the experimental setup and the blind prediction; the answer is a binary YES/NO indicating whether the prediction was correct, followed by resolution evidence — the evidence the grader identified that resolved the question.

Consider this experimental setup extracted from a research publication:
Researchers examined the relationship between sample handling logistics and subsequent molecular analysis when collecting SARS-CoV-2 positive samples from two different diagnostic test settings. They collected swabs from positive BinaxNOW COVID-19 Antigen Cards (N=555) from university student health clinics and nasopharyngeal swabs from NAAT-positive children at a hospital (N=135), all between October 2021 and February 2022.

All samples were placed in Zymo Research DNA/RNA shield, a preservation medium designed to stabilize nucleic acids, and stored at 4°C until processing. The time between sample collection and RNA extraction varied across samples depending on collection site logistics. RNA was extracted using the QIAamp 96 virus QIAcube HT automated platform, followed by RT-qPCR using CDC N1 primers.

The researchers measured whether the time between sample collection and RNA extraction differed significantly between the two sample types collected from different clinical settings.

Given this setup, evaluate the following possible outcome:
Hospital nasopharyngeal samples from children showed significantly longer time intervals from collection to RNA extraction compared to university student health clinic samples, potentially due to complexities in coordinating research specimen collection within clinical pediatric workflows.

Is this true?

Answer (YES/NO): YES